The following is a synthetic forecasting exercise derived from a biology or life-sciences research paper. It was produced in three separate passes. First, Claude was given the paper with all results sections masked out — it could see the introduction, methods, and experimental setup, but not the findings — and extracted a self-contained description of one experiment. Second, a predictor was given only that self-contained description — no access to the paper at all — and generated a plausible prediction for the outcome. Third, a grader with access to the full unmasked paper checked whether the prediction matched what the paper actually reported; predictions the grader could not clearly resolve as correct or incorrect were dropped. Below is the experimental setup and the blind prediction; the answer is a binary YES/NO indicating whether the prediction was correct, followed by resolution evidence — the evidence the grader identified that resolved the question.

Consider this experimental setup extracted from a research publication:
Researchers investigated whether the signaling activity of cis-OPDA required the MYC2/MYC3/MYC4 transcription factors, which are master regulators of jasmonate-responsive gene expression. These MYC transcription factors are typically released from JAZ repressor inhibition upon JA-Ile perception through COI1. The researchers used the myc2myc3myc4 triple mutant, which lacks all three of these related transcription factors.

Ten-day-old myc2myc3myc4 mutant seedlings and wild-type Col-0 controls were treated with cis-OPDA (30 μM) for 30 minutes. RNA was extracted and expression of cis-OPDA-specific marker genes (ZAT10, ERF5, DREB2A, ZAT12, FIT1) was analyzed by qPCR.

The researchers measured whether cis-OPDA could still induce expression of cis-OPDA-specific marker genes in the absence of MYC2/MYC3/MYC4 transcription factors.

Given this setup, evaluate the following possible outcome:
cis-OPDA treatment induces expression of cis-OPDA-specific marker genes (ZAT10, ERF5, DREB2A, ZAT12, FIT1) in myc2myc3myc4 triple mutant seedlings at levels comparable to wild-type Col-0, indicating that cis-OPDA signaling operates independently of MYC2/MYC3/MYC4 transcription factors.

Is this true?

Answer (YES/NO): NO